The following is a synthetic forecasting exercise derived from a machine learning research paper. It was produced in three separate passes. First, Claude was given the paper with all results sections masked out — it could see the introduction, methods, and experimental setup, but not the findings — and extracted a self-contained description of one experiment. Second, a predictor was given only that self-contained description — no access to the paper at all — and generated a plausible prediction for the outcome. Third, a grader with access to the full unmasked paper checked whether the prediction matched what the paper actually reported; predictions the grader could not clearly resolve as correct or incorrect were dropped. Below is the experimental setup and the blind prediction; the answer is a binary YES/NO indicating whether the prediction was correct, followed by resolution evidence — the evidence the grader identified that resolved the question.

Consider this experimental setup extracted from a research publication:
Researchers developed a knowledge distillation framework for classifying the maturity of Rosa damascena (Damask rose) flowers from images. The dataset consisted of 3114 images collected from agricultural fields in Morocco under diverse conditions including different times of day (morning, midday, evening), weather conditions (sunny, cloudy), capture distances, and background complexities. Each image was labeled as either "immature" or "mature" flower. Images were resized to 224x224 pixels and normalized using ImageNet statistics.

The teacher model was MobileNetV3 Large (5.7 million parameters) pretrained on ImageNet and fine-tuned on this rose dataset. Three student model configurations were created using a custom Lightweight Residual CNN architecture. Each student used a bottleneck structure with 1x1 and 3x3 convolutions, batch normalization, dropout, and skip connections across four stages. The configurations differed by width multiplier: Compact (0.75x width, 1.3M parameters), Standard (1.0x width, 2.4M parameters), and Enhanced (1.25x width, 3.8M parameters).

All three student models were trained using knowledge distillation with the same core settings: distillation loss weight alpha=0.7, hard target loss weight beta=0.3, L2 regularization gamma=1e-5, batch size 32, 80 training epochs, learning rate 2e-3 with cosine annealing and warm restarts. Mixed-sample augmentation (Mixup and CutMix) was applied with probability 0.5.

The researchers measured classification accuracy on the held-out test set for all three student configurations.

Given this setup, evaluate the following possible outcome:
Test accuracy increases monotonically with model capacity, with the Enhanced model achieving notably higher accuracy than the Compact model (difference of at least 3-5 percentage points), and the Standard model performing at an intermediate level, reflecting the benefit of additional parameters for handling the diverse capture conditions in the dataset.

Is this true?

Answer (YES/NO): NO